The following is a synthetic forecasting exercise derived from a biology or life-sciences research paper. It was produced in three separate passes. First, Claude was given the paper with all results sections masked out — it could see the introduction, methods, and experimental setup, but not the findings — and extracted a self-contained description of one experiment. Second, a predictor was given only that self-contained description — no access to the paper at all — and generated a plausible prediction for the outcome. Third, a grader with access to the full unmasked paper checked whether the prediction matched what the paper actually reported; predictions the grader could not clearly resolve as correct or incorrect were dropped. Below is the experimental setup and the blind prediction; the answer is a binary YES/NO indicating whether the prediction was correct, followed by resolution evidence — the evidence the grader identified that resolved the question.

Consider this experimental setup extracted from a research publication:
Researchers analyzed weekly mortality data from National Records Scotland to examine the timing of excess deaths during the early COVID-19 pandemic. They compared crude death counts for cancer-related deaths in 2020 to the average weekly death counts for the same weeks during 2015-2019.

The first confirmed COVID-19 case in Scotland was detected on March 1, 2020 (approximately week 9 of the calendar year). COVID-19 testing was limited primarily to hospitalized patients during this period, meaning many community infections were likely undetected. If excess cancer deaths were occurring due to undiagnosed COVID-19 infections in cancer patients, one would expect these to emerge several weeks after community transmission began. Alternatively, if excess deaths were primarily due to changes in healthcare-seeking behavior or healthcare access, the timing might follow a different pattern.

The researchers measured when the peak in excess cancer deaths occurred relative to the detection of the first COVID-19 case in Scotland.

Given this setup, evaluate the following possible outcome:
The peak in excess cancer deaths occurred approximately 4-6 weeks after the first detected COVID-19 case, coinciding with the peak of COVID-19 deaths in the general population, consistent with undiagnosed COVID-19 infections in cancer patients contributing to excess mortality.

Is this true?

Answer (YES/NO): YES